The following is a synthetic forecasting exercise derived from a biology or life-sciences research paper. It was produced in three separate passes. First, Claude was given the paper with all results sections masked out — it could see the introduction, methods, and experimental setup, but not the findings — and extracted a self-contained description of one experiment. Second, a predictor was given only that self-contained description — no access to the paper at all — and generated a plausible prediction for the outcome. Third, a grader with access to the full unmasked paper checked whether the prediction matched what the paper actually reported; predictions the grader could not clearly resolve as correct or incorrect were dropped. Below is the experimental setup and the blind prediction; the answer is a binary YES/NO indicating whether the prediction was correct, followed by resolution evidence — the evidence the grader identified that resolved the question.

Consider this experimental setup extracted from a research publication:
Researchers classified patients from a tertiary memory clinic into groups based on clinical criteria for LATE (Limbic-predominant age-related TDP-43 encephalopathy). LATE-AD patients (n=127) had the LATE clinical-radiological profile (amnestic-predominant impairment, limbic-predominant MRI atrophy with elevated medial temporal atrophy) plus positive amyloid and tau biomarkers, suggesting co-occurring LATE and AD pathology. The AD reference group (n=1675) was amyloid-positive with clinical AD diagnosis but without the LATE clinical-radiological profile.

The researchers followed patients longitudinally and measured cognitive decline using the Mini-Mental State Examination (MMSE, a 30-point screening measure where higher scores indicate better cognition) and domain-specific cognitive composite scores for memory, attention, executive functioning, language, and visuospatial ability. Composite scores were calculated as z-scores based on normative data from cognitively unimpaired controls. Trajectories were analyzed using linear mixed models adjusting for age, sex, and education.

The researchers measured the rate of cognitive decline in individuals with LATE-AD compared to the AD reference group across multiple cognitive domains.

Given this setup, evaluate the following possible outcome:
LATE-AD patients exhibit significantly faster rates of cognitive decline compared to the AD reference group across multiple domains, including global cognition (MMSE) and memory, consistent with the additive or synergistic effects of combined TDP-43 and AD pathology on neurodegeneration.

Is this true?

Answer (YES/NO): NO